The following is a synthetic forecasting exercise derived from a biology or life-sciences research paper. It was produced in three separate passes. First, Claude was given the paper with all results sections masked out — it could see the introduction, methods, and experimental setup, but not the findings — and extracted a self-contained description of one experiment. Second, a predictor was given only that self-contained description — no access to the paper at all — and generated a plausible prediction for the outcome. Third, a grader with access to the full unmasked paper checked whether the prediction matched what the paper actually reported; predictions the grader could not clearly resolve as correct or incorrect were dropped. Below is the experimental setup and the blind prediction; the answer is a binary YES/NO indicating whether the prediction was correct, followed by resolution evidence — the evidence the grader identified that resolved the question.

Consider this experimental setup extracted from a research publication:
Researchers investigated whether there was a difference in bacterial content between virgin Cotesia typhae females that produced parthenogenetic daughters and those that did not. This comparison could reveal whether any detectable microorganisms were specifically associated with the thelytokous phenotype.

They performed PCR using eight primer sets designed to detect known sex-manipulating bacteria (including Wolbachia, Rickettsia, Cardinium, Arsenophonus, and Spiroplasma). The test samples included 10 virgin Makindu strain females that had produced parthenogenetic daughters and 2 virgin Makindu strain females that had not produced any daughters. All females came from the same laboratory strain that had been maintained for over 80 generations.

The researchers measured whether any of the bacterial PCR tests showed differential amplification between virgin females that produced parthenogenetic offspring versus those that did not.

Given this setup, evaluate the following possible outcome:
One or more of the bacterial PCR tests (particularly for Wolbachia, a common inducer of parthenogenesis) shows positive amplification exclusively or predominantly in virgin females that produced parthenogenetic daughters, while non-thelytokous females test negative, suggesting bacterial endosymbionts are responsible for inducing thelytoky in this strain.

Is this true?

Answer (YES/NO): NO